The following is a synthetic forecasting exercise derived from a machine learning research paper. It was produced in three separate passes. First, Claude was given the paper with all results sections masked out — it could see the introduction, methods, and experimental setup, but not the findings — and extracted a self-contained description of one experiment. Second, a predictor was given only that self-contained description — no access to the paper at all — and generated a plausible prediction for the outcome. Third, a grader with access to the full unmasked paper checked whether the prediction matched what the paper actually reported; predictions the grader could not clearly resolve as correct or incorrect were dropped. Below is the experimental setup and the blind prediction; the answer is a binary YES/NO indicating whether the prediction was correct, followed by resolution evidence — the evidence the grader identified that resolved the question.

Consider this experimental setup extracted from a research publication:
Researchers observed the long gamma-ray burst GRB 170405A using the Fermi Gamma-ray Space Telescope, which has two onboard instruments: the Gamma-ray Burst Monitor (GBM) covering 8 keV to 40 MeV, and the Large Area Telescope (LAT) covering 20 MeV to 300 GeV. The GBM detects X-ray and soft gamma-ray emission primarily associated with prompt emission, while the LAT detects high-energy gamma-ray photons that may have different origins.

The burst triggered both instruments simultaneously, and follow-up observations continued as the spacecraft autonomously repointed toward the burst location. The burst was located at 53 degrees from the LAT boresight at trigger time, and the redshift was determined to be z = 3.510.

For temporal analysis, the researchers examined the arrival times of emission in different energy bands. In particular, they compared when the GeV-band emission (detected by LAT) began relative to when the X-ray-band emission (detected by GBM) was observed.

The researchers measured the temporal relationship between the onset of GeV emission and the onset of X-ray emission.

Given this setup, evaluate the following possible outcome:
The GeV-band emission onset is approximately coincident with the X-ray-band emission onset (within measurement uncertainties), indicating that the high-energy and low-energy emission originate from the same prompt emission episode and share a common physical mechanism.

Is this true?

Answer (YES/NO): NO